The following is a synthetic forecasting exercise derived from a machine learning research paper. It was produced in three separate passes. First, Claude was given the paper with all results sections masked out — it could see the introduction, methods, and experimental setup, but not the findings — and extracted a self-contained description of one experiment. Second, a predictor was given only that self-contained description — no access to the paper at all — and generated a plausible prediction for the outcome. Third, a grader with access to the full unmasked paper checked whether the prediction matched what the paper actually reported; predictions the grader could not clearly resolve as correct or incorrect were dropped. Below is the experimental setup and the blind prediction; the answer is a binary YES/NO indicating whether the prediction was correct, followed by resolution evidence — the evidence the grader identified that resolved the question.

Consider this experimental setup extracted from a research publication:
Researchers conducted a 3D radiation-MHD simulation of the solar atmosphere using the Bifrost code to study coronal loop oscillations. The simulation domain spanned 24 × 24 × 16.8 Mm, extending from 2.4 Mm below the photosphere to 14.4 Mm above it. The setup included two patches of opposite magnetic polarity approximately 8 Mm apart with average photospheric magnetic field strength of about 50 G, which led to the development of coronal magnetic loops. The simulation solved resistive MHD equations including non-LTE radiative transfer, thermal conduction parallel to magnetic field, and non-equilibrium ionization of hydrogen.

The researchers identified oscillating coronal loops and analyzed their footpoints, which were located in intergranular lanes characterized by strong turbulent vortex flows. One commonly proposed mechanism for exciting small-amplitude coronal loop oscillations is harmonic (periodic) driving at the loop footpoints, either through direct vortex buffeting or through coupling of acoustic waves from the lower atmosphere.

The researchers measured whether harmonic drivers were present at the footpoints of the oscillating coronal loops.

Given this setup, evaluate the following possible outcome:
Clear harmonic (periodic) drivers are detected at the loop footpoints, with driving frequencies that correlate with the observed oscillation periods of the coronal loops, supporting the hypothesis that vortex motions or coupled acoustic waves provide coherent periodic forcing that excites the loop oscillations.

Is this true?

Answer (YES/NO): NO